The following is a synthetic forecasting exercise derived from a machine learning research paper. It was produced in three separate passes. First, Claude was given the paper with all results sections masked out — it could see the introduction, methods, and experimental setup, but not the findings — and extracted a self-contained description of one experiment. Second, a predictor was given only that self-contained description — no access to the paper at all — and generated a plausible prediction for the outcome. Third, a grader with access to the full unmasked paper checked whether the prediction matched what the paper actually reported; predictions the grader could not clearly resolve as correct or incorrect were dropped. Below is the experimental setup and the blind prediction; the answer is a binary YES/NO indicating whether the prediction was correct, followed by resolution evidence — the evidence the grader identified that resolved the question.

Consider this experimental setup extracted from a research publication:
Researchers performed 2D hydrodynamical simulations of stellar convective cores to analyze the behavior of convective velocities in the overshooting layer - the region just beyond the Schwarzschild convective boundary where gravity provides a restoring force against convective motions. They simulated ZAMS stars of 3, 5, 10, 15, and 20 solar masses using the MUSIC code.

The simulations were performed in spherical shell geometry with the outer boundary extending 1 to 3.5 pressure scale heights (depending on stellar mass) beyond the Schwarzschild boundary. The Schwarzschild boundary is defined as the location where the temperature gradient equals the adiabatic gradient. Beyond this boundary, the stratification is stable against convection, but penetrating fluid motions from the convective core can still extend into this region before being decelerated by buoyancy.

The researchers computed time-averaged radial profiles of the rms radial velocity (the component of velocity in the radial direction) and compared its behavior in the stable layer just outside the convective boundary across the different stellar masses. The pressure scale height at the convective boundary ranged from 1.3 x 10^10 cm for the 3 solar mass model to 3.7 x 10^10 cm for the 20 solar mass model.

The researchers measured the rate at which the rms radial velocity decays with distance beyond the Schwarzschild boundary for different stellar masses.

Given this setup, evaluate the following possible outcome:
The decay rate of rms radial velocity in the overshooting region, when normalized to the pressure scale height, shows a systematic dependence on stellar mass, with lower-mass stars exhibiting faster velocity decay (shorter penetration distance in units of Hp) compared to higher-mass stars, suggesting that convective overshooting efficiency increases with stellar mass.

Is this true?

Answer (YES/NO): YES